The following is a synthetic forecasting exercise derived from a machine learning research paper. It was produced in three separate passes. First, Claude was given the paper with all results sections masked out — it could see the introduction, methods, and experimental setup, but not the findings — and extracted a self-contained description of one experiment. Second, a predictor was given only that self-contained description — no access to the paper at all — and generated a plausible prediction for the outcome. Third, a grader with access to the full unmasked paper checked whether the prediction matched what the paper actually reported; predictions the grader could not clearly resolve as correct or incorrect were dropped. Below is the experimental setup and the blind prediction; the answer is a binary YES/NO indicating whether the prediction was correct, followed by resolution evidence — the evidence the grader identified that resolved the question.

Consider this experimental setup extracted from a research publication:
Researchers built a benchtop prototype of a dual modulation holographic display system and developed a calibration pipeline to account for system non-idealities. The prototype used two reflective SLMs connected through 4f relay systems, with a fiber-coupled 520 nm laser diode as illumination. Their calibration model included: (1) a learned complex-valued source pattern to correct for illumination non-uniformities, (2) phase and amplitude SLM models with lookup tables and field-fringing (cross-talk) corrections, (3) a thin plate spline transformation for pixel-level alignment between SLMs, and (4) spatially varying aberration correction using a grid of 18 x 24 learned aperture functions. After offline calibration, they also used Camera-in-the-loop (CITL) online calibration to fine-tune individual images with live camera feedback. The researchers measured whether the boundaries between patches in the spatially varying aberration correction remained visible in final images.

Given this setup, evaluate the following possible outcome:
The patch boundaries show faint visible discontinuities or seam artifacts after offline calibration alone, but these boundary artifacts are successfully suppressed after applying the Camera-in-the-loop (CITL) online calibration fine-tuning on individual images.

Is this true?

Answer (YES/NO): NO